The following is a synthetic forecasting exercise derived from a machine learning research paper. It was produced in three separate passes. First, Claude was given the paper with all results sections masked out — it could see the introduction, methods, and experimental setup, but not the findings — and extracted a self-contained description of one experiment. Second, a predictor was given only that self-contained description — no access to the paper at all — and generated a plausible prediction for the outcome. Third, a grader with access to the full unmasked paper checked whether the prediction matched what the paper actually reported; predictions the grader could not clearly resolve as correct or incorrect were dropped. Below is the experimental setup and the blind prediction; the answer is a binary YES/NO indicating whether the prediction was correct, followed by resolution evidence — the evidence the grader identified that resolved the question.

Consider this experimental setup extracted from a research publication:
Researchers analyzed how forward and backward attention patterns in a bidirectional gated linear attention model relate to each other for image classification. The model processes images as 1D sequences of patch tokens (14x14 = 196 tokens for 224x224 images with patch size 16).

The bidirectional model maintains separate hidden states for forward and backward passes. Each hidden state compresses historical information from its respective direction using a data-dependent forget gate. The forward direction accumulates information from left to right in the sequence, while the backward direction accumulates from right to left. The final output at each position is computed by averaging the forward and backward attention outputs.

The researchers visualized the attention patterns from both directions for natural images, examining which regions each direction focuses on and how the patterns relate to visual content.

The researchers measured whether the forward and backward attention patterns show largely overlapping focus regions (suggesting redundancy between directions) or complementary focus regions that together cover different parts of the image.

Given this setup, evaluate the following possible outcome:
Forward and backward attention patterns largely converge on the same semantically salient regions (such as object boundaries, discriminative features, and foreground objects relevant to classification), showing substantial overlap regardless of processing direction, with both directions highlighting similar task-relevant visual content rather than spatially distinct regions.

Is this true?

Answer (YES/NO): NO